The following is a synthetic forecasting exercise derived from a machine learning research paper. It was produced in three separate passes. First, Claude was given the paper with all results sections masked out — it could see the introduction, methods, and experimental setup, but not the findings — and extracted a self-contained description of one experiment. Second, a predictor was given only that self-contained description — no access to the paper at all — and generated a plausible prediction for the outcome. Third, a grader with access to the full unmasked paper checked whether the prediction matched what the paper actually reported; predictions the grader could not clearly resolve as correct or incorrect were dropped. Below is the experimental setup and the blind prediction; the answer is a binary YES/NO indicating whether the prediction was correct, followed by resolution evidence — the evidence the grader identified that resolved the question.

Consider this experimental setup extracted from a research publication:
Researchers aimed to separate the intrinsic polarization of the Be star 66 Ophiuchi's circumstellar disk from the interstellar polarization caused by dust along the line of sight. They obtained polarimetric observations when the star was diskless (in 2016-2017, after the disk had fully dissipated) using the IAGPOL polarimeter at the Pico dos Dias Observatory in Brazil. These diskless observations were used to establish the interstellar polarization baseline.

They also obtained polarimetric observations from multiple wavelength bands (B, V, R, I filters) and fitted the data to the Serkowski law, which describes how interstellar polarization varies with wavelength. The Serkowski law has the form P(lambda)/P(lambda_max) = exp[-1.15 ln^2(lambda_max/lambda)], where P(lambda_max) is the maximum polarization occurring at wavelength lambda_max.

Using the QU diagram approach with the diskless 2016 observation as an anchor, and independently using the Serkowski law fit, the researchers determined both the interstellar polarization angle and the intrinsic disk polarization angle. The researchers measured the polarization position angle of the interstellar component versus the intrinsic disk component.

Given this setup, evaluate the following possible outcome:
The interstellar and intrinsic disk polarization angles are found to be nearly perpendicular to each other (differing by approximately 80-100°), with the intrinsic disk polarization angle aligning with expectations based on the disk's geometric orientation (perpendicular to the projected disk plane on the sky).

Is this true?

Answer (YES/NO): NO